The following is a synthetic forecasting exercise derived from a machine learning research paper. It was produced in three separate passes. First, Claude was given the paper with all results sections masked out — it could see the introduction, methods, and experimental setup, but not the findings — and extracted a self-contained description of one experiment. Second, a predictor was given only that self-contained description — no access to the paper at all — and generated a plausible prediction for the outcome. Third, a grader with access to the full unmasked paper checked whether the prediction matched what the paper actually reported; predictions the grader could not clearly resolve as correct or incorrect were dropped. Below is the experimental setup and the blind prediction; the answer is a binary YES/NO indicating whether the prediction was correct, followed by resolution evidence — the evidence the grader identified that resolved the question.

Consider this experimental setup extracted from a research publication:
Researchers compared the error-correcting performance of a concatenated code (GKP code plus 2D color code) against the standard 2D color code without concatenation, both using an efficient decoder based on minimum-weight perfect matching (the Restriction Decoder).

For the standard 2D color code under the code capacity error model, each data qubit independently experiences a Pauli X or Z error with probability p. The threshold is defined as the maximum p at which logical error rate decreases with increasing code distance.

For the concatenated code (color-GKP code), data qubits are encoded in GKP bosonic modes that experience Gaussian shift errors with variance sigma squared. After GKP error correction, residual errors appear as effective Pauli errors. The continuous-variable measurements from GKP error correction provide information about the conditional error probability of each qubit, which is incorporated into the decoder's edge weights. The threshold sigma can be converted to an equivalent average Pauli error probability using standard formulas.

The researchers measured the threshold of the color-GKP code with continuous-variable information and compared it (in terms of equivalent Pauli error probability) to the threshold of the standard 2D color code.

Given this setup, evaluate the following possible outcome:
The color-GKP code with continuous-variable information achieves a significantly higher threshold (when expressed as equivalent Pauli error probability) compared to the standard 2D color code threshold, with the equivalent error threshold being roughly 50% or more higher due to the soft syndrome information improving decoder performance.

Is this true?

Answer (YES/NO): NO